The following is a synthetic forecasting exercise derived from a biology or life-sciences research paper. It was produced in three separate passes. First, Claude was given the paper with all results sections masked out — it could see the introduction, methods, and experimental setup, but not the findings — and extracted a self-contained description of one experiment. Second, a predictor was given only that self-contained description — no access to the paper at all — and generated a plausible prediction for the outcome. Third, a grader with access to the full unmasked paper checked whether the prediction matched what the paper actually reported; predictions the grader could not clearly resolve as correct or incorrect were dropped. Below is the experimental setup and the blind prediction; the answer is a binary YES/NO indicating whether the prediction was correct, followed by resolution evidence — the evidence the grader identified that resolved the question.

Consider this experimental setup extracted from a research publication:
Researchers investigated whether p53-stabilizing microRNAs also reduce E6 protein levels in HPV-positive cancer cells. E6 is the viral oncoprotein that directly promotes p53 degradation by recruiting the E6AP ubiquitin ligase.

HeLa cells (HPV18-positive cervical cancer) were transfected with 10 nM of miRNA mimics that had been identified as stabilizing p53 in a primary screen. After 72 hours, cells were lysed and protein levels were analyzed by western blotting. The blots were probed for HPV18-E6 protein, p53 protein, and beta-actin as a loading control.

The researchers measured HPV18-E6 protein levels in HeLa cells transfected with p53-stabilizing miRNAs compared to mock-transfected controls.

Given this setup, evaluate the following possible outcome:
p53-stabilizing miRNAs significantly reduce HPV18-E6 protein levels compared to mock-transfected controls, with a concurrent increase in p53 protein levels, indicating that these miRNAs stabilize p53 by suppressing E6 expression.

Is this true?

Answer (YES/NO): YES